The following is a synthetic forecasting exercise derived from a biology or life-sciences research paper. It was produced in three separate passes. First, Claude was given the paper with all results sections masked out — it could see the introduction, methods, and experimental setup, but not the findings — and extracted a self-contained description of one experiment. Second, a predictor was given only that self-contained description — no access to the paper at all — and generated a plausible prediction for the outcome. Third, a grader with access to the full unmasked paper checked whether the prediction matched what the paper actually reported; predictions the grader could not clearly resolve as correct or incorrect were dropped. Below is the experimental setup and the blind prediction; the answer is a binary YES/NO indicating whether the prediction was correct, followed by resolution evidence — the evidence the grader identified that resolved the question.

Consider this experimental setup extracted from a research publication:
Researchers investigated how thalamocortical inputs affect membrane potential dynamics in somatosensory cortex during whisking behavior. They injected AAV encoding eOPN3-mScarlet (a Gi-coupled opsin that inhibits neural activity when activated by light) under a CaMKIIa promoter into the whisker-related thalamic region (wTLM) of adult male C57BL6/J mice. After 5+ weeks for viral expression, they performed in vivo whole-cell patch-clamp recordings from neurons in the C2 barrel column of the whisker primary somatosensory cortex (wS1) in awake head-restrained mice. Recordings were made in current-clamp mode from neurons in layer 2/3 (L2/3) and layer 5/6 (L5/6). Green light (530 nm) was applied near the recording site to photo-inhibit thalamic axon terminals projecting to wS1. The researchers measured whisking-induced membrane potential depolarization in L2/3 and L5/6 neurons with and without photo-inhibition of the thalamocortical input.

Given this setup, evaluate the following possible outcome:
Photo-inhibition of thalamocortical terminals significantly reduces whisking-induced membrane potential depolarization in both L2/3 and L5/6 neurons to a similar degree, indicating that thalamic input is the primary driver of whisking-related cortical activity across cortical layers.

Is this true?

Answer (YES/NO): NO